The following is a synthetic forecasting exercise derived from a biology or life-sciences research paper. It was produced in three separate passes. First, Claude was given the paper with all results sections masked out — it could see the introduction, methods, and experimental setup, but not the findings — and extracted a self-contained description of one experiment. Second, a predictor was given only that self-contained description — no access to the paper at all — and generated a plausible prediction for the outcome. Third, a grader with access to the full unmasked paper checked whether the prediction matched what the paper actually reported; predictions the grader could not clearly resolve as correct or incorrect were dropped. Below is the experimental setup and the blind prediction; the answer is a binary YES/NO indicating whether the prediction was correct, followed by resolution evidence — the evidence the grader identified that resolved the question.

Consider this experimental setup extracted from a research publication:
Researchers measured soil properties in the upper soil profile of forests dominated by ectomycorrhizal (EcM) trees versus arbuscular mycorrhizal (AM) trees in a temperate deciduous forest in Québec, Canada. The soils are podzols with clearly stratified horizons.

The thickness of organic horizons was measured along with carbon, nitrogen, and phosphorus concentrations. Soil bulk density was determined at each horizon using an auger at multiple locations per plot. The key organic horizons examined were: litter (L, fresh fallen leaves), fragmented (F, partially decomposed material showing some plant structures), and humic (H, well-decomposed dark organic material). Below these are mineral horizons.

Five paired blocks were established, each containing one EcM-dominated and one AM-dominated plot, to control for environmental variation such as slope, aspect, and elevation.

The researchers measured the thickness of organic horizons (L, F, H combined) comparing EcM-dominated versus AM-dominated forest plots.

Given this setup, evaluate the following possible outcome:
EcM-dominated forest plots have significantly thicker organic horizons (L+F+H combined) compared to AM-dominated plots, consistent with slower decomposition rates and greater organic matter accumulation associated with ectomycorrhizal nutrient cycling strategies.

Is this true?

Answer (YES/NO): NO